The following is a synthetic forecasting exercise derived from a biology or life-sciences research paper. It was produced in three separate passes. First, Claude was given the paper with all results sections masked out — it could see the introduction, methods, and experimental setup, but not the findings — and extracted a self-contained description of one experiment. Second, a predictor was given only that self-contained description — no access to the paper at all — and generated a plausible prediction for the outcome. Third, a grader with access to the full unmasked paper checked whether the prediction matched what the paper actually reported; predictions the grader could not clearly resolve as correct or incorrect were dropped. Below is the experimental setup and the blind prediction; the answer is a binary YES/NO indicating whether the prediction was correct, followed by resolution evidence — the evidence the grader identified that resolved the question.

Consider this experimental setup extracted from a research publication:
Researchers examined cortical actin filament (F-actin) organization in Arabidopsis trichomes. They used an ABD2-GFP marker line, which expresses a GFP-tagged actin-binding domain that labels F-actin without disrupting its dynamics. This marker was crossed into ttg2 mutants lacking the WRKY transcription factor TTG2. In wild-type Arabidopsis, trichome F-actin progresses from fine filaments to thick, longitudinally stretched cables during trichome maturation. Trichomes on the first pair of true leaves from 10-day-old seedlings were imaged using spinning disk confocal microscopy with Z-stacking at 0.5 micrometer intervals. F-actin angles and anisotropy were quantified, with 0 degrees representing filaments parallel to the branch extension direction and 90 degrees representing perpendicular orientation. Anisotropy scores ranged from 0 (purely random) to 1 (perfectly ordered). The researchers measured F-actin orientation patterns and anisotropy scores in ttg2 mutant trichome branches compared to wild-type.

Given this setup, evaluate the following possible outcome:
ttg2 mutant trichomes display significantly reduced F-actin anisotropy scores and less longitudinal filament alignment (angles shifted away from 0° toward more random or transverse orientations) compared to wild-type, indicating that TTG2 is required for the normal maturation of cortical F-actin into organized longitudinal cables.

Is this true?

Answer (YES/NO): YES